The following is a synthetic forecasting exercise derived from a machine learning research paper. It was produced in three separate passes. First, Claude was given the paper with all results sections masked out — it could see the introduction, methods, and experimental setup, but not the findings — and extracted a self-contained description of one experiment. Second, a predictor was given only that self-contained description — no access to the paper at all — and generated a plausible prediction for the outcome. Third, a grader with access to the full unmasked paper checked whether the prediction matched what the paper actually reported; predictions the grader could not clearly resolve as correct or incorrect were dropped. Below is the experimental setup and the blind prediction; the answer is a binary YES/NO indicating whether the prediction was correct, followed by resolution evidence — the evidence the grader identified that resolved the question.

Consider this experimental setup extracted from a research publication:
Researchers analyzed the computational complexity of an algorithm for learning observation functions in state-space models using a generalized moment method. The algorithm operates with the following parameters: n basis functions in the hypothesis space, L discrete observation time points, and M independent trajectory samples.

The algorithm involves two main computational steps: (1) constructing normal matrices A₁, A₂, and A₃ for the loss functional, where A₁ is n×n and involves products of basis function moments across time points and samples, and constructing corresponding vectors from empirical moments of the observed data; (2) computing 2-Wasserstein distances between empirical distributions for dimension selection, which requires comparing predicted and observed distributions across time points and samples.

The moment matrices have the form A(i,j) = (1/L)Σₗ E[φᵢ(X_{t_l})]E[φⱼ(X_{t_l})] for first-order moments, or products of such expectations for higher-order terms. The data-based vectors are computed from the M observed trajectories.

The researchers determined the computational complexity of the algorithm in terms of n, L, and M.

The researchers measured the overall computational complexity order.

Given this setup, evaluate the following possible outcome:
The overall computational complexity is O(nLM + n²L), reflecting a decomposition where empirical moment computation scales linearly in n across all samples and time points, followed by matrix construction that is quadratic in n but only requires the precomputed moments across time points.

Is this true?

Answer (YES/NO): NO